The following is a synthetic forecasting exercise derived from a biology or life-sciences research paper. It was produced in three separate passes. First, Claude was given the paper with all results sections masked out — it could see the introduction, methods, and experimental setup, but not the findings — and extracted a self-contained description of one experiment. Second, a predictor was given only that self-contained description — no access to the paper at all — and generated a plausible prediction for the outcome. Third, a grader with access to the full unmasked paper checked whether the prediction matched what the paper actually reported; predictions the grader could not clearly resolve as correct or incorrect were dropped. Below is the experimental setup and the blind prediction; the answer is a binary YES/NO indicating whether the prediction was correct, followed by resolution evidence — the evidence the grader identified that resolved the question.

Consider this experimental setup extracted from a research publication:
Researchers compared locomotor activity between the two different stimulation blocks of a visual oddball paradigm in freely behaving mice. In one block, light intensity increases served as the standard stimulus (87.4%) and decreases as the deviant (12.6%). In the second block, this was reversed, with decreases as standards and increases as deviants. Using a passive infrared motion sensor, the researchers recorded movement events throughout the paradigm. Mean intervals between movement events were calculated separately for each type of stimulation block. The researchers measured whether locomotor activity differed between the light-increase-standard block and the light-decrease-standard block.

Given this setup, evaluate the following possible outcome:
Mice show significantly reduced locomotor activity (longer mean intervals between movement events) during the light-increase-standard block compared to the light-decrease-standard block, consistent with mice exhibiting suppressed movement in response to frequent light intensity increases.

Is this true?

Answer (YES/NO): NO